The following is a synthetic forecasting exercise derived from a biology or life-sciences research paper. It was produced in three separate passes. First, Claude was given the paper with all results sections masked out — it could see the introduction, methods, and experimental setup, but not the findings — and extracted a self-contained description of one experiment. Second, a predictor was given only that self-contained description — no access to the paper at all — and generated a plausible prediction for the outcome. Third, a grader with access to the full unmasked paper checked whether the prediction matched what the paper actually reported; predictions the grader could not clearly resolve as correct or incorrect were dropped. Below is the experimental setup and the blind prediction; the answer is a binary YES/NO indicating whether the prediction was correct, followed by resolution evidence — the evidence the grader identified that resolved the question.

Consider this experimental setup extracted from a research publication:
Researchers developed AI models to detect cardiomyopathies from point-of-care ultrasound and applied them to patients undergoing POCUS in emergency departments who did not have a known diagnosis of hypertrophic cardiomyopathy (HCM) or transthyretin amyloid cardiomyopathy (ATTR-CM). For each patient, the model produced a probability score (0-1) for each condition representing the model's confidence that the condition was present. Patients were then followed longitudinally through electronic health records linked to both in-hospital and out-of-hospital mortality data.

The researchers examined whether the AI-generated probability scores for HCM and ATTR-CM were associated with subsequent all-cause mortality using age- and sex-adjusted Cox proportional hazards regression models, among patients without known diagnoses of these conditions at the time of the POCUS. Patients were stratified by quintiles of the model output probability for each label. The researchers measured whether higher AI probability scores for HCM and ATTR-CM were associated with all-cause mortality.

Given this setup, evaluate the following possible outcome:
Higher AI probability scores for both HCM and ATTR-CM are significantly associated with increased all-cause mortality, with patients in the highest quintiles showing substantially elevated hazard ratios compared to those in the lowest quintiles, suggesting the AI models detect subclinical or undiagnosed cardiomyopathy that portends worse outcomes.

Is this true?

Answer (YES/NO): NO